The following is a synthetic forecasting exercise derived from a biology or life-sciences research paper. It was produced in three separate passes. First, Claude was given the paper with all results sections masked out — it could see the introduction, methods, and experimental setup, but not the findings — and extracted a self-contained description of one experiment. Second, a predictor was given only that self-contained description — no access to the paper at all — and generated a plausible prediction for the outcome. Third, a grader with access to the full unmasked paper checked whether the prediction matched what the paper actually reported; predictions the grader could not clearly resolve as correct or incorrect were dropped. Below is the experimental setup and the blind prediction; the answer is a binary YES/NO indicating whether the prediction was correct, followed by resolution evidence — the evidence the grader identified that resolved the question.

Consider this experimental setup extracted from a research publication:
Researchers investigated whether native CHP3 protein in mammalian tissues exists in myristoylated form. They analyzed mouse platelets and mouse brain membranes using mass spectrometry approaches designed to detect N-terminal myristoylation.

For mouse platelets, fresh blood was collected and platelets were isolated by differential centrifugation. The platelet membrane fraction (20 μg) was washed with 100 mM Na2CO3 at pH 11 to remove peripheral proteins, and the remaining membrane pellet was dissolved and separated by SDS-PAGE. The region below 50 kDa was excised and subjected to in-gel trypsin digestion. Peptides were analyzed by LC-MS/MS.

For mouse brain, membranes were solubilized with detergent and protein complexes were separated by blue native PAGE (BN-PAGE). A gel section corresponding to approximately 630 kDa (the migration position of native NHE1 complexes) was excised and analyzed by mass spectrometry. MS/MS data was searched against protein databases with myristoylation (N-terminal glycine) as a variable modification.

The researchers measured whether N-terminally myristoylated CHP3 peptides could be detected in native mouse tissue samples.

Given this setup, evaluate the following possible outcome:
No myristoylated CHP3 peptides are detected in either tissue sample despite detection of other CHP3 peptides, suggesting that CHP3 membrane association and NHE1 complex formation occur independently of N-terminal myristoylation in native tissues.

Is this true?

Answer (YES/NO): NO